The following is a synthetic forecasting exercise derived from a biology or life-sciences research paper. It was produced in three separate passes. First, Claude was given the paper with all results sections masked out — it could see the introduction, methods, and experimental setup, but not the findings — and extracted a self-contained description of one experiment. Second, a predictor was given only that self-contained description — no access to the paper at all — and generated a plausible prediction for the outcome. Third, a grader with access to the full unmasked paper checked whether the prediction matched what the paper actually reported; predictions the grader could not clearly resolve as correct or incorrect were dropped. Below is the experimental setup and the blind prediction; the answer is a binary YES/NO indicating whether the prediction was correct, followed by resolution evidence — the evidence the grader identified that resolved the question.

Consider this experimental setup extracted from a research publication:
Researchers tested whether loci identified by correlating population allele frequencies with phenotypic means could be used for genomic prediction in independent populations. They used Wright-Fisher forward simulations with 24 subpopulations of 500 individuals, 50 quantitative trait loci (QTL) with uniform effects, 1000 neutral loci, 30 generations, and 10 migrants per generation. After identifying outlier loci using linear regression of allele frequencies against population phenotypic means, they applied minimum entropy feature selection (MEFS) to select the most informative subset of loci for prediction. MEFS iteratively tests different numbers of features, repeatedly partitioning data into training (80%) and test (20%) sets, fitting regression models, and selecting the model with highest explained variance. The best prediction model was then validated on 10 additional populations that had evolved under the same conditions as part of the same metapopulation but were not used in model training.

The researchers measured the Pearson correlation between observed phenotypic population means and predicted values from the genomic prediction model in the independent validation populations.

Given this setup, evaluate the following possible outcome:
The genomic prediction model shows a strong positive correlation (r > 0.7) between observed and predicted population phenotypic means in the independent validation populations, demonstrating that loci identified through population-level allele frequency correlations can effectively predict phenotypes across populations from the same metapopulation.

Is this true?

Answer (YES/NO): NO